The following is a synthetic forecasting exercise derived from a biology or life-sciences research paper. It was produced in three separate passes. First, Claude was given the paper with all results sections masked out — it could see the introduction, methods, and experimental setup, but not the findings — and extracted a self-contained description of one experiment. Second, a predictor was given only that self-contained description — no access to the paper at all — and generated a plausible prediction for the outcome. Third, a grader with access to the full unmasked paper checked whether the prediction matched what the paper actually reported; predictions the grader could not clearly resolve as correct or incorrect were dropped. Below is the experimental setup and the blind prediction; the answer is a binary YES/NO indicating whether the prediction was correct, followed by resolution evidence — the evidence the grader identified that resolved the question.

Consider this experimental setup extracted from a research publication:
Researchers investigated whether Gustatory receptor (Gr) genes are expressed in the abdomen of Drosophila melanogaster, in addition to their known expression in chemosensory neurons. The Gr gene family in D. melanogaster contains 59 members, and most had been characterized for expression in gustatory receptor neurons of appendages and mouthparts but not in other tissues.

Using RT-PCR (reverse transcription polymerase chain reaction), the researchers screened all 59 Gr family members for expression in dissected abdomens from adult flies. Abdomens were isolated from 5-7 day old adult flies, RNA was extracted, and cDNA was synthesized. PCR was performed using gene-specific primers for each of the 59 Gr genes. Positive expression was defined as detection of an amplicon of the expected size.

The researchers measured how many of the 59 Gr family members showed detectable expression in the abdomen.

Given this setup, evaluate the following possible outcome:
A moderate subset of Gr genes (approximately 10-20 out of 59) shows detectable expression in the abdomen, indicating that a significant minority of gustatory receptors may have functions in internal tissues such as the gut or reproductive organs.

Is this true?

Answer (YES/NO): NO